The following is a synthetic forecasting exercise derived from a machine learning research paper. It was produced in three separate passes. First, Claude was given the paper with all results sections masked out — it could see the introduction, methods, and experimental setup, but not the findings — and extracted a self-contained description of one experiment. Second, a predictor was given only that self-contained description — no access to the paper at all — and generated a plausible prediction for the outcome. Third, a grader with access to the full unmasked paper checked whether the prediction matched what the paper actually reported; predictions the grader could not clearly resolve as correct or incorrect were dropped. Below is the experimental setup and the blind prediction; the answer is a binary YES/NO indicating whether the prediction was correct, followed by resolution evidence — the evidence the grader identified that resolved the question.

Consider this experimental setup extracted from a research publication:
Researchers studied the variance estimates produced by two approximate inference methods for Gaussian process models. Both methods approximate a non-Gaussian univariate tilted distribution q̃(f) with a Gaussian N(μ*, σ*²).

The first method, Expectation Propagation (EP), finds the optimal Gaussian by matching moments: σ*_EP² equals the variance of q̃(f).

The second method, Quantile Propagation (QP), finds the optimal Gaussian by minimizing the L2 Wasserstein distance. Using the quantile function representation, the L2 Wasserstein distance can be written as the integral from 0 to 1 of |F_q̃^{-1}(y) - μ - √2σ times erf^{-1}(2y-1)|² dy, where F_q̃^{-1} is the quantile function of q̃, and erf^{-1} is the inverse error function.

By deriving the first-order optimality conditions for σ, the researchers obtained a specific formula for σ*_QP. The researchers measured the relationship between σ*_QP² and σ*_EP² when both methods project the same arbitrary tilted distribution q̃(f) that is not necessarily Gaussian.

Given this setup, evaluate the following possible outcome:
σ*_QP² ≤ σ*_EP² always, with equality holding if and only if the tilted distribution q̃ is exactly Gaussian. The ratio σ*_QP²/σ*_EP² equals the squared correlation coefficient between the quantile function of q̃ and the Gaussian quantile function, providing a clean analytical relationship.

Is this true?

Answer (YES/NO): NO